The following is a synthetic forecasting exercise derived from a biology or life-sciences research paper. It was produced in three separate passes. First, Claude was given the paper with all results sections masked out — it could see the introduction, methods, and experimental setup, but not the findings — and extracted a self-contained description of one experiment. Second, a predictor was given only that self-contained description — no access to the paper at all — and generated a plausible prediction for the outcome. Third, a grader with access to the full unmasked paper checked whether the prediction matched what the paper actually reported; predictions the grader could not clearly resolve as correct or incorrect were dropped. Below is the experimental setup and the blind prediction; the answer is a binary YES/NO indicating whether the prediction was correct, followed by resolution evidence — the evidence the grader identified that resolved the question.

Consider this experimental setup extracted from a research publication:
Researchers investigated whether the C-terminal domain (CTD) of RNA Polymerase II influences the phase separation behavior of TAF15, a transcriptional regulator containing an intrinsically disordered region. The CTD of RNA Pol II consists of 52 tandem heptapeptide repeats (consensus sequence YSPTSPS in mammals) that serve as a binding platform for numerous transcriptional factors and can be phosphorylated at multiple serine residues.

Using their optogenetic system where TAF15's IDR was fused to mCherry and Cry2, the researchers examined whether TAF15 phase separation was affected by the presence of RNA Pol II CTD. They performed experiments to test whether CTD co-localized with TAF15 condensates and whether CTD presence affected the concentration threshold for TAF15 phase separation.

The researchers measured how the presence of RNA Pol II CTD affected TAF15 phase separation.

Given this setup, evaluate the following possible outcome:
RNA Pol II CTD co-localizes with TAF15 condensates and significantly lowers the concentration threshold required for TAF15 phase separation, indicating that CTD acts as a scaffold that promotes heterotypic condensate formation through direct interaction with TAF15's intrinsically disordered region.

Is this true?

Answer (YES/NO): YES